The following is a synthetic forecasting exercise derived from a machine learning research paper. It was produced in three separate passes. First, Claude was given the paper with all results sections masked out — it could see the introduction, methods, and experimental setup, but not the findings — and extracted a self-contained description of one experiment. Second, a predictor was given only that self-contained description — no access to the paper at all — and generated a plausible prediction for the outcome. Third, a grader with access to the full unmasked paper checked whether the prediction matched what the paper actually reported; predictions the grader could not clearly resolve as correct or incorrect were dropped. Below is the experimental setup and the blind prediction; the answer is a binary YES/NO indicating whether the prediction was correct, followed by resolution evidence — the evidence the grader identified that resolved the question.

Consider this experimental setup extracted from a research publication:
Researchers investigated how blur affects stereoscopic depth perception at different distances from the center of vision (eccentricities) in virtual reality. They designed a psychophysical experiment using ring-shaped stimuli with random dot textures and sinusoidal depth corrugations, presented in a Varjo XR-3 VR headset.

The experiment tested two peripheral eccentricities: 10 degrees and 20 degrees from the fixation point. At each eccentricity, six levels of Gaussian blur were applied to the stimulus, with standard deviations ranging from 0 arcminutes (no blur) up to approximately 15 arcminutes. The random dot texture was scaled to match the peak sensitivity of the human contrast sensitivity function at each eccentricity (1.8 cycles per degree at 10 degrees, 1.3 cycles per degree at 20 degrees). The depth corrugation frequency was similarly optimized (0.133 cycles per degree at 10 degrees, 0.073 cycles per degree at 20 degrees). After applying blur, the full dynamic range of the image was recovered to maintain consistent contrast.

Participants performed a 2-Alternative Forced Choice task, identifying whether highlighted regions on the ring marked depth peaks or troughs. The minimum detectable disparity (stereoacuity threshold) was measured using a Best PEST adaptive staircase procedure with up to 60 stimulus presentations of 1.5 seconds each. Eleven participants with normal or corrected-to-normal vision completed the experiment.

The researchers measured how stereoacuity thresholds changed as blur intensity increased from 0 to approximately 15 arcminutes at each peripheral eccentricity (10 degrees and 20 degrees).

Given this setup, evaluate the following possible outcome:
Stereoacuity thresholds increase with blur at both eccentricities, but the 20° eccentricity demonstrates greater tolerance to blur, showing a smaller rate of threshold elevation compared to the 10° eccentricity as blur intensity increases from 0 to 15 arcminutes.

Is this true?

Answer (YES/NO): NO